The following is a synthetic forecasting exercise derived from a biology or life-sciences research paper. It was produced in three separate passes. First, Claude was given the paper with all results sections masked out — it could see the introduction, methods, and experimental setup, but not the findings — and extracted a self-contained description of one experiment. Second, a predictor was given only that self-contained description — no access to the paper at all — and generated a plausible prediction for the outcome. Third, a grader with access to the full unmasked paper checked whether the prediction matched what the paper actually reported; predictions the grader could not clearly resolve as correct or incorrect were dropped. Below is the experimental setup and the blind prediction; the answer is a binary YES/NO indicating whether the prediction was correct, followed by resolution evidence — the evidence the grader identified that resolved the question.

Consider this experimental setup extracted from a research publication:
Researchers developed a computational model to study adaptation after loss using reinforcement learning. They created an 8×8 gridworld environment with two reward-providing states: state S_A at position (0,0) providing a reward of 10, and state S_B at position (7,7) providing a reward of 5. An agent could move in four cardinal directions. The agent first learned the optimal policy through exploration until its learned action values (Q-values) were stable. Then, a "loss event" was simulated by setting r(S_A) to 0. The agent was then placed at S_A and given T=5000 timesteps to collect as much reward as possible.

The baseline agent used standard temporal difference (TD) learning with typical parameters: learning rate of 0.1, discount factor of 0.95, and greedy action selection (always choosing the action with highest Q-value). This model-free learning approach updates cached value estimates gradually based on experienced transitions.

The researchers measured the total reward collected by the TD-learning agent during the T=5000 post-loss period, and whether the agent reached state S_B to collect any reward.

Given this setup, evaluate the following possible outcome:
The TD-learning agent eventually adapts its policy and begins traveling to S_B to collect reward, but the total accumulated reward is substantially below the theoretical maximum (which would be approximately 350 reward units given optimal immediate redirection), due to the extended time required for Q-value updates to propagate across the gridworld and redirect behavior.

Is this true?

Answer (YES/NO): NO